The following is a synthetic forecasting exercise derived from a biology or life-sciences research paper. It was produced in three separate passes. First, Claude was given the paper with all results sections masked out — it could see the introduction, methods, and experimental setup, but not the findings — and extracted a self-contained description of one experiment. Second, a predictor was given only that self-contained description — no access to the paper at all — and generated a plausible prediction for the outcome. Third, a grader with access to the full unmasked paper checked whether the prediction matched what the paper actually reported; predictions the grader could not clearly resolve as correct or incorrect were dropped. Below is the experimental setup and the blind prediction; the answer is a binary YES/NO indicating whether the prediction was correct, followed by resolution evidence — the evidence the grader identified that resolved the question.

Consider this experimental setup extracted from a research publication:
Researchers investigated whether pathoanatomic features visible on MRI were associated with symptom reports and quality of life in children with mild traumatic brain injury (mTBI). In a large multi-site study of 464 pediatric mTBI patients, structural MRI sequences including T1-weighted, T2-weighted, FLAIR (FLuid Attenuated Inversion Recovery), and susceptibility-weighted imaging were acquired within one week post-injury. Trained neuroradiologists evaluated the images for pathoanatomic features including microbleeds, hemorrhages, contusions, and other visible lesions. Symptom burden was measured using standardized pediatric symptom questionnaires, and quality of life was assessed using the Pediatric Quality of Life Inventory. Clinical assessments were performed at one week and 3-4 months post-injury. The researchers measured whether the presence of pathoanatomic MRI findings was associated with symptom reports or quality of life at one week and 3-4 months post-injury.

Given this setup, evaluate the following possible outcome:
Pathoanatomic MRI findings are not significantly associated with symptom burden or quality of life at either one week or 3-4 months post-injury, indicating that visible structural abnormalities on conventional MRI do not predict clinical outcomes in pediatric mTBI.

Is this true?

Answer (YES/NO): YES